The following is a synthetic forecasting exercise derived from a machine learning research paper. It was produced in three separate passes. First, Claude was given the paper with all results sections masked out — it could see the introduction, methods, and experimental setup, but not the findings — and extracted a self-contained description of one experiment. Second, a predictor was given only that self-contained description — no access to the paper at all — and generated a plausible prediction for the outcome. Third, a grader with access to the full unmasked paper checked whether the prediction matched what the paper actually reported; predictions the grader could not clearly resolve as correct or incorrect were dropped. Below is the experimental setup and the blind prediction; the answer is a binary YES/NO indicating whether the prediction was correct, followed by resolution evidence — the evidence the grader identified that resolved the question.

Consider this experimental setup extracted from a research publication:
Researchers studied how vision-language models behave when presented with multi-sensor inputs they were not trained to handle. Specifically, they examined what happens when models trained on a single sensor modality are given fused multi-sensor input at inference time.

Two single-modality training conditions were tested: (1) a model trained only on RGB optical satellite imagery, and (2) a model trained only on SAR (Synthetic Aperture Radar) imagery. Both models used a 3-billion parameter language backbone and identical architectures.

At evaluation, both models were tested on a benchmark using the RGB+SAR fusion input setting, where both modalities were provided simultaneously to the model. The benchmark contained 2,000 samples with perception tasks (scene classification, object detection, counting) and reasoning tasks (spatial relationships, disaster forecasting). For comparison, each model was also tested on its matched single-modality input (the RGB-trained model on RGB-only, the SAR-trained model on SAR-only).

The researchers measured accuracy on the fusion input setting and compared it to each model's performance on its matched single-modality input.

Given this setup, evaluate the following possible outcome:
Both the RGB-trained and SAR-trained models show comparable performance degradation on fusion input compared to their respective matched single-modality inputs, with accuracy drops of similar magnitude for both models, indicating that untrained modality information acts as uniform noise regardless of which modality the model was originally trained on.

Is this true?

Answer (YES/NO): YES